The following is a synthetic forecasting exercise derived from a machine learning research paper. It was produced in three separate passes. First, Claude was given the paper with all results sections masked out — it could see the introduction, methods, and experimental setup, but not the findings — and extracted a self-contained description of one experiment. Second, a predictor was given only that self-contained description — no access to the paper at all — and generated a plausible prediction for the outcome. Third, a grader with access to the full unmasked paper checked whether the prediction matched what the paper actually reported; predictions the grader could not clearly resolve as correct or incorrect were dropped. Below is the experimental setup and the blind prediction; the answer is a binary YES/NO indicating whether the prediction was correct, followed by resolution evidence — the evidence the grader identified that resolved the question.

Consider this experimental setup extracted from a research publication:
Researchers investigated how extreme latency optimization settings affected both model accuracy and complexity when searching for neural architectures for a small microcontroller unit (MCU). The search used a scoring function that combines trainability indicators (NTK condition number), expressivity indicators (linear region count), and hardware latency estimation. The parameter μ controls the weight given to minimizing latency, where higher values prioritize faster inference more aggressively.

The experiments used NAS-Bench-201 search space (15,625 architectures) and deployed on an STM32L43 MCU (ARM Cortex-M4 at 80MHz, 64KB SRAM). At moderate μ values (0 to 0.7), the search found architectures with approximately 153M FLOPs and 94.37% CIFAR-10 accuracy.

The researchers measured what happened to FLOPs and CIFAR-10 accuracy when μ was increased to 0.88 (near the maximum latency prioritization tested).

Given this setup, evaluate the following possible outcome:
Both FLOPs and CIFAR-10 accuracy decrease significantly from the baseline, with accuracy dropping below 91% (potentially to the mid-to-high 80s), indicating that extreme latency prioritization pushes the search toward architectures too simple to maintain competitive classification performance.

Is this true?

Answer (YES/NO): YES